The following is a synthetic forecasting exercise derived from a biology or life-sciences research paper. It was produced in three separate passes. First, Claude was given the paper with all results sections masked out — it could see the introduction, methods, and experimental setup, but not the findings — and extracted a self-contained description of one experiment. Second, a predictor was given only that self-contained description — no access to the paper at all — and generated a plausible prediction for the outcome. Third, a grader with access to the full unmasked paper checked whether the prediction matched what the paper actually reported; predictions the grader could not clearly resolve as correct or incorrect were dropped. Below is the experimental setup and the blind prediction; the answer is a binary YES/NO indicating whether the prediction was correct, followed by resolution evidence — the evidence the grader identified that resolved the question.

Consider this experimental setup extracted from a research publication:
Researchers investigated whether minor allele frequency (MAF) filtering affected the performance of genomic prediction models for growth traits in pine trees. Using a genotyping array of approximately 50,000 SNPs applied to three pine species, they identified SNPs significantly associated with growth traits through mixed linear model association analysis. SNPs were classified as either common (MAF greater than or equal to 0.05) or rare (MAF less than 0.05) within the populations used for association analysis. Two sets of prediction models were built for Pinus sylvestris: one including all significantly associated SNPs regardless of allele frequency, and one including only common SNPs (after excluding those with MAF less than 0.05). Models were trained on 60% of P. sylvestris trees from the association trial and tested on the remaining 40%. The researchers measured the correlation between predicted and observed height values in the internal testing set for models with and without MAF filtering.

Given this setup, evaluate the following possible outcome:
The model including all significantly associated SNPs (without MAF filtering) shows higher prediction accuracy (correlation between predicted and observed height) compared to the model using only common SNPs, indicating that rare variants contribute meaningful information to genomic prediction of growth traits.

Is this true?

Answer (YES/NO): YES